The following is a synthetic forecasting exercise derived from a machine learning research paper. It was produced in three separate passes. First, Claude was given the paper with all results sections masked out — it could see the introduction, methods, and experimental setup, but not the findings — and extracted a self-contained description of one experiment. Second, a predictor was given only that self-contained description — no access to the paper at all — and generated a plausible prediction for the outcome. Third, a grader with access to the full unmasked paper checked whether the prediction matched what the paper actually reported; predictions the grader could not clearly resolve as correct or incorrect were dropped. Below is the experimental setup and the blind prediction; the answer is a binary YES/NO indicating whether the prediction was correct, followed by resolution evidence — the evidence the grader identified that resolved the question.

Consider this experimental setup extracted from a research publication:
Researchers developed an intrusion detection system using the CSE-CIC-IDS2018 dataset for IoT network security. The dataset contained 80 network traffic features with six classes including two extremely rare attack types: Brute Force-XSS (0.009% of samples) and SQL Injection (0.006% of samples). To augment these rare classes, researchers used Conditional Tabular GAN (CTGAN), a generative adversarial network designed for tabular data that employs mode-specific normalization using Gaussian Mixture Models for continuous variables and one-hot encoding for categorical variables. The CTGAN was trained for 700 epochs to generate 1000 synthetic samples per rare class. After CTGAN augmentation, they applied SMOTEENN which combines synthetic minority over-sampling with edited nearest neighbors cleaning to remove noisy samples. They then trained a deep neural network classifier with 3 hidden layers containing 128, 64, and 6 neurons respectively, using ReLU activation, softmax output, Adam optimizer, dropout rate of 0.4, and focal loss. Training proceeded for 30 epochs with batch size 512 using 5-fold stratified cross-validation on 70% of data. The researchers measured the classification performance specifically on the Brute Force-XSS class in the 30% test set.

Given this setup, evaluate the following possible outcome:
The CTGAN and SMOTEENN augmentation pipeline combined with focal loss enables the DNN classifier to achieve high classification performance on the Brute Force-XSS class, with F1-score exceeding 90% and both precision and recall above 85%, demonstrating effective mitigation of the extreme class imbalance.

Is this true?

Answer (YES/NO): NO